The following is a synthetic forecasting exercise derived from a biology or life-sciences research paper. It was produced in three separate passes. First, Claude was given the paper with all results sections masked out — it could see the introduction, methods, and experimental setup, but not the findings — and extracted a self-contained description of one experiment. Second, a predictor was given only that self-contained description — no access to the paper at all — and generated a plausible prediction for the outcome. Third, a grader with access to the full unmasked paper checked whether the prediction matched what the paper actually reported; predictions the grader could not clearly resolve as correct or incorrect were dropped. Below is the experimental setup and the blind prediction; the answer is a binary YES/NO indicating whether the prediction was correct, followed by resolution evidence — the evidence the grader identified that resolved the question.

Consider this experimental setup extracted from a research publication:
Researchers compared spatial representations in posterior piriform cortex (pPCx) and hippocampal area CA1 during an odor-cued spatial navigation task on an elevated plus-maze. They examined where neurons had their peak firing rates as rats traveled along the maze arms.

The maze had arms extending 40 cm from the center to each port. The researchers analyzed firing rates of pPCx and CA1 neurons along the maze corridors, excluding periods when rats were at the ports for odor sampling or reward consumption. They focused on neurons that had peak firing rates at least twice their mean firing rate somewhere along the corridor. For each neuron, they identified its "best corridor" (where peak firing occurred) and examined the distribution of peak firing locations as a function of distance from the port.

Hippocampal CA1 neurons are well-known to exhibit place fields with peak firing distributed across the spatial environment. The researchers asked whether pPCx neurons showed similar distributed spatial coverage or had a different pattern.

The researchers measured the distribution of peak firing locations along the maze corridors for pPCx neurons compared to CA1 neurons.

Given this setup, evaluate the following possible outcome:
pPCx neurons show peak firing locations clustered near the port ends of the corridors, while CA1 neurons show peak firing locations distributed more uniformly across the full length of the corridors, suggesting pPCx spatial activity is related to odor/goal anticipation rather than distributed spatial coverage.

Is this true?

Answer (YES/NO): YES